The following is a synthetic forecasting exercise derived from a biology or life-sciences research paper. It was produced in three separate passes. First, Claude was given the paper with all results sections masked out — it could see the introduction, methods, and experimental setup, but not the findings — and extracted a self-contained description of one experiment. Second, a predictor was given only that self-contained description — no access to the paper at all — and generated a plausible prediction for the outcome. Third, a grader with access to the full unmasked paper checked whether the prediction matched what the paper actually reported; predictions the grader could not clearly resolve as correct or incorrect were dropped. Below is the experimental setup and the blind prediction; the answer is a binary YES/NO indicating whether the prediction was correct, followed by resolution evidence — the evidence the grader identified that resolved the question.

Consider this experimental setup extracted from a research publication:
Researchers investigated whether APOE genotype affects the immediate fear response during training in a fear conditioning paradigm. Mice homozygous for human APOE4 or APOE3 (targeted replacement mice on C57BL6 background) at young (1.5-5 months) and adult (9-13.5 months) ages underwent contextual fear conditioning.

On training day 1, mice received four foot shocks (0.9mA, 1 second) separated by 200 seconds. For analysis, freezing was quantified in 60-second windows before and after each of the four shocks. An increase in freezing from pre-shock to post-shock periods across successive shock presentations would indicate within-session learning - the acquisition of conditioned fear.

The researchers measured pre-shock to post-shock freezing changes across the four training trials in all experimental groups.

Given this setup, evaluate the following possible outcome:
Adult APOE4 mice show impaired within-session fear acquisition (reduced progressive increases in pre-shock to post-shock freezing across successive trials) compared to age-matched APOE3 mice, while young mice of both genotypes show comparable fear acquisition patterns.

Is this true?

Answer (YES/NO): NO